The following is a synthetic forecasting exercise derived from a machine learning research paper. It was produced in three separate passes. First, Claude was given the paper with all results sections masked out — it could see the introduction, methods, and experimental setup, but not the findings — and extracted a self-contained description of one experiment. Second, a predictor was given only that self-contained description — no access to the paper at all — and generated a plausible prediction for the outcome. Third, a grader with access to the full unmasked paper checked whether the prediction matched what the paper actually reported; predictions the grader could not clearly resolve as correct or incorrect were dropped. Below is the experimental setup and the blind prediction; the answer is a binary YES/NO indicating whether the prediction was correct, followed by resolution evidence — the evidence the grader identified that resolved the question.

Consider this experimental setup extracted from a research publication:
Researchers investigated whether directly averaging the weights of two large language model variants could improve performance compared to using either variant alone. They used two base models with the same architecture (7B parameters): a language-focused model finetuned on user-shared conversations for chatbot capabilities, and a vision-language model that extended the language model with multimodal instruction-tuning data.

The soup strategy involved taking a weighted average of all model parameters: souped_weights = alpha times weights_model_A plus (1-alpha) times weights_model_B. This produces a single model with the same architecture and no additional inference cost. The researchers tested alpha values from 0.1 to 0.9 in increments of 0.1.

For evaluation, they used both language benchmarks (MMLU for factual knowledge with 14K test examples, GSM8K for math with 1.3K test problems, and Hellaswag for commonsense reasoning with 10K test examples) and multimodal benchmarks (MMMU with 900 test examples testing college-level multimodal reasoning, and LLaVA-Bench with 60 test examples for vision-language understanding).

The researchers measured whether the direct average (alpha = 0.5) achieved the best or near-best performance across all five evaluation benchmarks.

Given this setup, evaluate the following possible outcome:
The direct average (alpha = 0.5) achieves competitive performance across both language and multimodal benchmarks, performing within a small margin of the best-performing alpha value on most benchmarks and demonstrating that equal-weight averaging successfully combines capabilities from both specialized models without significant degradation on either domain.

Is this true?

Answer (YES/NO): YES